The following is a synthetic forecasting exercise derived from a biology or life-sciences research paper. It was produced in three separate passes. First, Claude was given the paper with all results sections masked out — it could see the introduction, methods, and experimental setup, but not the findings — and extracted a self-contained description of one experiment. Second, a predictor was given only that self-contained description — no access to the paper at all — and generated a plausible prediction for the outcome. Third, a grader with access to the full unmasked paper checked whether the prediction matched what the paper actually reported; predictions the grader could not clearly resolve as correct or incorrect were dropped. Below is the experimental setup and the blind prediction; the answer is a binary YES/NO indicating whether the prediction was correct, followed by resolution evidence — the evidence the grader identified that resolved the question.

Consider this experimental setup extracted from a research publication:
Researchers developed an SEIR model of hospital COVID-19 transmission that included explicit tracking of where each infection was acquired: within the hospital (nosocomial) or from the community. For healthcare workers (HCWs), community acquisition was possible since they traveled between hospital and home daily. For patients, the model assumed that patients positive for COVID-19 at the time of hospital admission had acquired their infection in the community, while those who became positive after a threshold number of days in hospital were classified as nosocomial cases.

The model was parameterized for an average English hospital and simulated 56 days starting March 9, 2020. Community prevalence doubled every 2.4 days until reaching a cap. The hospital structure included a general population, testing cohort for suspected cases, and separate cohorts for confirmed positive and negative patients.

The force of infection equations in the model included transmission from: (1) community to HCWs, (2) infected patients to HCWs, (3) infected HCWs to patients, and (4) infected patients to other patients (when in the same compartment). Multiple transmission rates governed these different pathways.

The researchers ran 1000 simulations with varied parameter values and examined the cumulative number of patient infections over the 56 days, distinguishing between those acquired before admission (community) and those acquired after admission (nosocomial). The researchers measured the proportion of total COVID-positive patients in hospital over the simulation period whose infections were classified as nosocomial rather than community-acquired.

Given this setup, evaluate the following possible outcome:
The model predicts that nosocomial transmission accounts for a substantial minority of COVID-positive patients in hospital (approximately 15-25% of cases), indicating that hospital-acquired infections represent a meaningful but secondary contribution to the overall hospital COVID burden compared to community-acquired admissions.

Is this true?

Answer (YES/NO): YES